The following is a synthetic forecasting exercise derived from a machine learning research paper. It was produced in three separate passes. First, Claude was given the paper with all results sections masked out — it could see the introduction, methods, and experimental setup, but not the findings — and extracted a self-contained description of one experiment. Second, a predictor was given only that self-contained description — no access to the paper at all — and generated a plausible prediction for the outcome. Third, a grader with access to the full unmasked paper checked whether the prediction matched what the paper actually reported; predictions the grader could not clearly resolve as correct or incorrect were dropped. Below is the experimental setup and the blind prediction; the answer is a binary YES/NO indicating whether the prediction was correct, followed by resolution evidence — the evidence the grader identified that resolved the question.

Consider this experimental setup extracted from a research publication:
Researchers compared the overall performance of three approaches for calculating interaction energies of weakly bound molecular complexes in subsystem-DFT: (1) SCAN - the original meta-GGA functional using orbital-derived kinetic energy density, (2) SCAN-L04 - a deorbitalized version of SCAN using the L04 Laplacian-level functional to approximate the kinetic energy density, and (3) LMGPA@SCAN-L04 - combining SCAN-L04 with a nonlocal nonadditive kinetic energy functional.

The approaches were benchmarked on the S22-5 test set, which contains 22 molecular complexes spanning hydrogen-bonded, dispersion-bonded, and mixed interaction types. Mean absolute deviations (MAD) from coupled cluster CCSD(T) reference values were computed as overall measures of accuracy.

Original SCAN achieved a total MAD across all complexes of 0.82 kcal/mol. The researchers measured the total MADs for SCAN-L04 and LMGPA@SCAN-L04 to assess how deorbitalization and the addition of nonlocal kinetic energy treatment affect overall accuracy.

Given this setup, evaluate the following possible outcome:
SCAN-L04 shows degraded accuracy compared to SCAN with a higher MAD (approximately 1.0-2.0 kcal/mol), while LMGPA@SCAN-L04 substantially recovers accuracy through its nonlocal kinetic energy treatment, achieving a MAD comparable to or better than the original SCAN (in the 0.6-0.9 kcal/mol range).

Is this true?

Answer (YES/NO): NO